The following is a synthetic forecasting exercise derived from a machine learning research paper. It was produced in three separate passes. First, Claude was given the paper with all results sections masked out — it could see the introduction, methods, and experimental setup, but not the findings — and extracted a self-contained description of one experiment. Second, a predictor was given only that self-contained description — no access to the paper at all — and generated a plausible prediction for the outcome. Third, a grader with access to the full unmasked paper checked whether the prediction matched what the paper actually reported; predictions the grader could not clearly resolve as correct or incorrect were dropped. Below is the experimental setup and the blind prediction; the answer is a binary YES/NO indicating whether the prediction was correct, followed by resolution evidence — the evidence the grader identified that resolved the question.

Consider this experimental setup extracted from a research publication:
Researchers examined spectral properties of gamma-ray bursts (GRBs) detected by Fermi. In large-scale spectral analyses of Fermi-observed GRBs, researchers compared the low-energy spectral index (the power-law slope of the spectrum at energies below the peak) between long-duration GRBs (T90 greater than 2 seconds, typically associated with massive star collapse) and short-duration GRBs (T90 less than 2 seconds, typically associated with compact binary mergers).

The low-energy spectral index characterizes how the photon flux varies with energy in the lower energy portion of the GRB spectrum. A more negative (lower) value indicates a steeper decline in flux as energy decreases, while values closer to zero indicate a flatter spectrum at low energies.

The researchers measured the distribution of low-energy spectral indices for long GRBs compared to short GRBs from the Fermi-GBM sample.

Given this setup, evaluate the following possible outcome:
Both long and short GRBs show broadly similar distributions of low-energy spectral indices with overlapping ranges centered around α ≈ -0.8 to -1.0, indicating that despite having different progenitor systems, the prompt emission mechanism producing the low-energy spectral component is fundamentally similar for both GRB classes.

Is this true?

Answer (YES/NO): NO